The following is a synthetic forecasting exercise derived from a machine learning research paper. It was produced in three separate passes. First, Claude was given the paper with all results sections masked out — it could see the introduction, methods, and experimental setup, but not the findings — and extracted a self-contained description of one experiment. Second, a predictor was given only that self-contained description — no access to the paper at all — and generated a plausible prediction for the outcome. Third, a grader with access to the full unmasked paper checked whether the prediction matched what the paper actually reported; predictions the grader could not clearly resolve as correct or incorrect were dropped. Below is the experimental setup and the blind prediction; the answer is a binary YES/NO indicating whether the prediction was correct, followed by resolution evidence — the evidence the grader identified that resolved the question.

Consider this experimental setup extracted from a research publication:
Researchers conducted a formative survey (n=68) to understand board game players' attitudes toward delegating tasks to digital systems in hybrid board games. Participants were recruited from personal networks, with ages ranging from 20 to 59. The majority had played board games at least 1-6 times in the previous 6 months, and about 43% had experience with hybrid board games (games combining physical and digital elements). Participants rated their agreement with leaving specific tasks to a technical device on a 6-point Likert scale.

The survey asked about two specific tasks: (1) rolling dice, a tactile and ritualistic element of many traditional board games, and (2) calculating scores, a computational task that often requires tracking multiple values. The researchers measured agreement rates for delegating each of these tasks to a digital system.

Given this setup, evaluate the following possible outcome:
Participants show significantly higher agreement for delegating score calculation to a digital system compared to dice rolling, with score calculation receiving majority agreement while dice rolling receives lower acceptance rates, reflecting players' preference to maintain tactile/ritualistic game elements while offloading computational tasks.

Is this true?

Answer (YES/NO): YES